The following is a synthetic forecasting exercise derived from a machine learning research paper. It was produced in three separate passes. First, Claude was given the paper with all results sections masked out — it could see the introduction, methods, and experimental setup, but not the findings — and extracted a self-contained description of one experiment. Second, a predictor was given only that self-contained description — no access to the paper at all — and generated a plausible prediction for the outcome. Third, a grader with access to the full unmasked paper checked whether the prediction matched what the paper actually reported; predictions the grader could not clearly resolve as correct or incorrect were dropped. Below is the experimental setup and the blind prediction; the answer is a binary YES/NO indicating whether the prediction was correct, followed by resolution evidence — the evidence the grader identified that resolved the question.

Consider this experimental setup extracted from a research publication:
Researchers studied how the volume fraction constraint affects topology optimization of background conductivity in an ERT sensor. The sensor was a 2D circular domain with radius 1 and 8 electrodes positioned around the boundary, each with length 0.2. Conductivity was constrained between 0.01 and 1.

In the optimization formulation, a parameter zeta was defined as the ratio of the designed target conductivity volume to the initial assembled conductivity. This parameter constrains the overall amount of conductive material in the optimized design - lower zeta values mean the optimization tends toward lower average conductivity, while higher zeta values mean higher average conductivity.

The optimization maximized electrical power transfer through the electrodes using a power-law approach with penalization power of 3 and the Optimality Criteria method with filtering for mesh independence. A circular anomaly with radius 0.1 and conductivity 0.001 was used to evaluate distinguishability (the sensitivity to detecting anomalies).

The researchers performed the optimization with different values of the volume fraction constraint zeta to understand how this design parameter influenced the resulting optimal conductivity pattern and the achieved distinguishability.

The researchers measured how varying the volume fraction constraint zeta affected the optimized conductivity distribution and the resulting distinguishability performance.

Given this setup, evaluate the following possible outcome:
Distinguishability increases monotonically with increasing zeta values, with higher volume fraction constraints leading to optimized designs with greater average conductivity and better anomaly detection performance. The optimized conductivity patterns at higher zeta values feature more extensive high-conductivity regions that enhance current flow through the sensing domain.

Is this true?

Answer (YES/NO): NO